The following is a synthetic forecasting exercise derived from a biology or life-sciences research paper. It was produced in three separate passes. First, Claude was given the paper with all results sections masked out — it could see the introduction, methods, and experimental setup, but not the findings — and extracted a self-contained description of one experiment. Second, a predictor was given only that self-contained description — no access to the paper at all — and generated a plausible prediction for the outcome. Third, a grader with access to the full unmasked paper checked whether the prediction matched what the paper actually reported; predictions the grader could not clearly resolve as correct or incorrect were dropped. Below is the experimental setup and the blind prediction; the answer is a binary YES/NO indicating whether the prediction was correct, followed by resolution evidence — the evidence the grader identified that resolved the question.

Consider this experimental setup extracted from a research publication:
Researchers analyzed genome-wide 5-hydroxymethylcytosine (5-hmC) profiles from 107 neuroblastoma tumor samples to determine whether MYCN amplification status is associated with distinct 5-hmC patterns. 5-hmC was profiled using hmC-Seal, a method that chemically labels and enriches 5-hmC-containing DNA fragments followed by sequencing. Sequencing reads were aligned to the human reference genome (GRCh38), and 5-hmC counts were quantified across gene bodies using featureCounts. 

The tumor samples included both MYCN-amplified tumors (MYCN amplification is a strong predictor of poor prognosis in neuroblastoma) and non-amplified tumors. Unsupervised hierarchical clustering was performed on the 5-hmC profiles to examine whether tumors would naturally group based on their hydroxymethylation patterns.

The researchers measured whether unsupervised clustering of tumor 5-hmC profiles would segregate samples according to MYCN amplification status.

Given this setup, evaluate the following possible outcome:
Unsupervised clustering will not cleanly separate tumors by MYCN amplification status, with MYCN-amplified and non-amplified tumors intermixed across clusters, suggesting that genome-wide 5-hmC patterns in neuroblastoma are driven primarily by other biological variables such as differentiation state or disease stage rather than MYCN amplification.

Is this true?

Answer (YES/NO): NO